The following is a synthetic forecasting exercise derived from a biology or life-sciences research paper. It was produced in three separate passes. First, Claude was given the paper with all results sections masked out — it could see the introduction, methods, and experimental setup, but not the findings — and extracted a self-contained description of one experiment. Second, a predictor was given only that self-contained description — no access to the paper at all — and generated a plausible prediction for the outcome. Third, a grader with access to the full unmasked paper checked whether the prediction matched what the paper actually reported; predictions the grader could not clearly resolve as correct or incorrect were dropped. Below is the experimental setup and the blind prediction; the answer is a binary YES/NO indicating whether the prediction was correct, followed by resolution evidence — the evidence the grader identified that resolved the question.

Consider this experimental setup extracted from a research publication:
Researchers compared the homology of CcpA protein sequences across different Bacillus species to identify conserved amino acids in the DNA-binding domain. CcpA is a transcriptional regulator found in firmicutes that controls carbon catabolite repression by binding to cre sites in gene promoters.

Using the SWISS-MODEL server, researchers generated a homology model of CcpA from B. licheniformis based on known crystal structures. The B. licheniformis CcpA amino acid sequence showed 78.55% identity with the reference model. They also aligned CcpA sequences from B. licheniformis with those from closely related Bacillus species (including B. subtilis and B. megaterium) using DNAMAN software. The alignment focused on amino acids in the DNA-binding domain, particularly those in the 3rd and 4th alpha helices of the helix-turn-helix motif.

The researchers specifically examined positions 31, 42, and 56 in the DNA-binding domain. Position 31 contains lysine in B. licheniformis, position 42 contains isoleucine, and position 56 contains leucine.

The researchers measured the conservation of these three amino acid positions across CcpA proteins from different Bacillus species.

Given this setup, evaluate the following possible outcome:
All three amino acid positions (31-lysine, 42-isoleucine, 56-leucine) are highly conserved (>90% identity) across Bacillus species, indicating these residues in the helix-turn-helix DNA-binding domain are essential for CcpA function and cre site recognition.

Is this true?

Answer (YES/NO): NO